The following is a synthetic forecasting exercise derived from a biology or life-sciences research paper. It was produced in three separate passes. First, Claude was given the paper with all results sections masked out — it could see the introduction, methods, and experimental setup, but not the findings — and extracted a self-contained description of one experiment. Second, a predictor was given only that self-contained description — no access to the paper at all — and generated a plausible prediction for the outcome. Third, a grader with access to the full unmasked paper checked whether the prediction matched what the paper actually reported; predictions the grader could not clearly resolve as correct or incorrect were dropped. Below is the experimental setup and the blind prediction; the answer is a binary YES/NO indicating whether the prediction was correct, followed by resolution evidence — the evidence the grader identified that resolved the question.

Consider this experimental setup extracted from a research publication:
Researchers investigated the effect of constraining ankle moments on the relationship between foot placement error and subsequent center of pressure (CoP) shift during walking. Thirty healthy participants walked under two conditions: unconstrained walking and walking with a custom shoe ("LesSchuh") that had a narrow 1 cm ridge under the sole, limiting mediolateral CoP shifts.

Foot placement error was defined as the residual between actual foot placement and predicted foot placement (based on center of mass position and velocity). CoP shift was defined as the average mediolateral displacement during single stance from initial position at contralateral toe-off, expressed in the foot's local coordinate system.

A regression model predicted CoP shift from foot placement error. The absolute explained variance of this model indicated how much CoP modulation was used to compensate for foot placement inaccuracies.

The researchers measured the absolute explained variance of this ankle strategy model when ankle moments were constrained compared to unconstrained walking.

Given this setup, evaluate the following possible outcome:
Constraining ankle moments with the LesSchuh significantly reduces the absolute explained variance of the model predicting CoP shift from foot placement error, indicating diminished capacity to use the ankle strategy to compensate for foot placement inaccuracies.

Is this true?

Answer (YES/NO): YES